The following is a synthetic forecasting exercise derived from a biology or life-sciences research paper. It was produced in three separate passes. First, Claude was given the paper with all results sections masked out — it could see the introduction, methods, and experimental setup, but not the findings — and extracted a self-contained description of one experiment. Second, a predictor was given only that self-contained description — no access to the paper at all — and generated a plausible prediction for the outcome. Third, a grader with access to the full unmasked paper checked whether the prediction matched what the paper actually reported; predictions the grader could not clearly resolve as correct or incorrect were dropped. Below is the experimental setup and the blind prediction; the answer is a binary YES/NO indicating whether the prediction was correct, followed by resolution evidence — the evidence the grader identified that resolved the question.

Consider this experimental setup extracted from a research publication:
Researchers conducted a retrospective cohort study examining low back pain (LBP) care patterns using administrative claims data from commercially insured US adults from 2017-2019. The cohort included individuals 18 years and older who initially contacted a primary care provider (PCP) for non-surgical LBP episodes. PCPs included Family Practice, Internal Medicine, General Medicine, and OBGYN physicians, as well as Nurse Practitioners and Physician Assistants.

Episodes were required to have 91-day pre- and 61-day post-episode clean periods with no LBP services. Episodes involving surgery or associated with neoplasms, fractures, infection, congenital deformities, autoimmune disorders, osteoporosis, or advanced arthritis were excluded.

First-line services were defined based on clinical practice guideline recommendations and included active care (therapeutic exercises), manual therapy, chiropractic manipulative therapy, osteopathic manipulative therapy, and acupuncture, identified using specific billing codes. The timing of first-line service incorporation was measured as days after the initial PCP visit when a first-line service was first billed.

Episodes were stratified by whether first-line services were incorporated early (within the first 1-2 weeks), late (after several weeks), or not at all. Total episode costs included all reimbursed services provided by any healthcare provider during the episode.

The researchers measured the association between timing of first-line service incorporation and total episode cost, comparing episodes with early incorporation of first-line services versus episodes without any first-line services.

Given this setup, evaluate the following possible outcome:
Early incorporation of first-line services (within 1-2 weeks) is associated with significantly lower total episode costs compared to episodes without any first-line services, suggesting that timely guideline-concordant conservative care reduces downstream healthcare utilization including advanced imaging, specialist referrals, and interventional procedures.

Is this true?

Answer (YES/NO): NO